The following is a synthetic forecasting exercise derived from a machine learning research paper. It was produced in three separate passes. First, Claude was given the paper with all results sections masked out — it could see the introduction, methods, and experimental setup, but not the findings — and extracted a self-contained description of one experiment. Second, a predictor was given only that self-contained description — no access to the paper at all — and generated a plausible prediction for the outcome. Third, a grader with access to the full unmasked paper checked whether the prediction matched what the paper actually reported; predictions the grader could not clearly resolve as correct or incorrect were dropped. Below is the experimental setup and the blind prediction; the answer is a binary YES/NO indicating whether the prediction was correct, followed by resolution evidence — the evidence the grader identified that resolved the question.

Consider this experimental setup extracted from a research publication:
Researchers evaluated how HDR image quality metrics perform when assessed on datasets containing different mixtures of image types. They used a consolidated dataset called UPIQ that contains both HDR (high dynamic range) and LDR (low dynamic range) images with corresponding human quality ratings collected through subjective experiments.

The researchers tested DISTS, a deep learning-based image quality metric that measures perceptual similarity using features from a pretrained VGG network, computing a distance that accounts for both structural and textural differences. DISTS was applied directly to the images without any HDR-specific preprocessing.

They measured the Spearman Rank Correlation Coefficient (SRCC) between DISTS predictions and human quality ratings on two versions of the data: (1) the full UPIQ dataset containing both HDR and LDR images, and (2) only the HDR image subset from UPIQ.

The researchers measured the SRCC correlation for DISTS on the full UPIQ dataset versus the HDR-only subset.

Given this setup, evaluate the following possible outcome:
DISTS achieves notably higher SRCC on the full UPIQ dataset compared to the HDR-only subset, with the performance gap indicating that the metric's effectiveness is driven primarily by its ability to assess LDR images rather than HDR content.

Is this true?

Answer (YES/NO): YES